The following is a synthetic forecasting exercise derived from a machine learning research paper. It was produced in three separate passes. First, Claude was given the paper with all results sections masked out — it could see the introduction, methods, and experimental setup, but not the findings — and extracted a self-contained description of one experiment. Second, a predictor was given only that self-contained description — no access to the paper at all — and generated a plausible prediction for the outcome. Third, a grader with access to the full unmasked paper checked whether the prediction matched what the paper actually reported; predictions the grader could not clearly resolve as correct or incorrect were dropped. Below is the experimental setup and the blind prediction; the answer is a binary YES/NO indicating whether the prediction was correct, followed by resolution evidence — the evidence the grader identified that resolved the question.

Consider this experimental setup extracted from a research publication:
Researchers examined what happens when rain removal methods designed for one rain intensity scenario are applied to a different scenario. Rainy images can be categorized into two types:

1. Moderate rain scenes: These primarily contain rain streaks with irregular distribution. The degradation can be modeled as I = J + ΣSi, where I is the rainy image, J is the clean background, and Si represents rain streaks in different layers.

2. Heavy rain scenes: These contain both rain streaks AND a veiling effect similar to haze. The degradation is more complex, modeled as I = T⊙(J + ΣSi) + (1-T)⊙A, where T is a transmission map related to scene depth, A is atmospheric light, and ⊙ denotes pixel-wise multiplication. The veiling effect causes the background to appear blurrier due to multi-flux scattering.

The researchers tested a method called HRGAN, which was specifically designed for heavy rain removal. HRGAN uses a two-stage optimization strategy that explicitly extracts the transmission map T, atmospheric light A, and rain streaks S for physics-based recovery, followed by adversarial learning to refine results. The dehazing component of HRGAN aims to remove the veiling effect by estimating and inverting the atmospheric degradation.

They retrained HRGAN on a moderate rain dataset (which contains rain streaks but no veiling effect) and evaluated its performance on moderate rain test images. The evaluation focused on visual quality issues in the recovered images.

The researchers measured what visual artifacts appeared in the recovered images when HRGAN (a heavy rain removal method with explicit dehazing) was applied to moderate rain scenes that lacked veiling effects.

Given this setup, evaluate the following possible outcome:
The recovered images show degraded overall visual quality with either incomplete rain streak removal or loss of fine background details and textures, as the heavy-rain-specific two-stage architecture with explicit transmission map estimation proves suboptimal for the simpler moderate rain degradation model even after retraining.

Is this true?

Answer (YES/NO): YES